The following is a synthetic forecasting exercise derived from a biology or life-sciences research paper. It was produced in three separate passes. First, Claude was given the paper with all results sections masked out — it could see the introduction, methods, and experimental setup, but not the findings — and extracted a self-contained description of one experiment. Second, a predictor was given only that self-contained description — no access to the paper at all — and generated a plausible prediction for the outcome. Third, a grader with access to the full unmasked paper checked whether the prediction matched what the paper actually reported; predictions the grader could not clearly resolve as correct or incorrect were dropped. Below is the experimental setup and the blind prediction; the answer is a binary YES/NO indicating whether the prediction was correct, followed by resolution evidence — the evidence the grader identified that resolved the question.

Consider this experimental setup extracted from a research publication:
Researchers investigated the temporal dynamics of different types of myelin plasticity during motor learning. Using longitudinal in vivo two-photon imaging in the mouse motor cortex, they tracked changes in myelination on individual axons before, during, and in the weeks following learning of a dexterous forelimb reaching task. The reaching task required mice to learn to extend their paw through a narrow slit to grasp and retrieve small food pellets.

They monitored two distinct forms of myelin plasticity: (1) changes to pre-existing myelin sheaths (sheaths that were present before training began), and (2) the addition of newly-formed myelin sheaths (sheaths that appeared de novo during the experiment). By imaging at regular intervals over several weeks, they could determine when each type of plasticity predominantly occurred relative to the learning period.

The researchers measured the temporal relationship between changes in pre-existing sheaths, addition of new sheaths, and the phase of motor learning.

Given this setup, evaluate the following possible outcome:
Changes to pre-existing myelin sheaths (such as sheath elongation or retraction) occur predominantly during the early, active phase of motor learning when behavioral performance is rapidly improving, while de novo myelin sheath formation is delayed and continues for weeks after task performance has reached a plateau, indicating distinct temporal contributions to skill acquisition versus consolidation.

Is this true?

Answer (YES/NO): NO